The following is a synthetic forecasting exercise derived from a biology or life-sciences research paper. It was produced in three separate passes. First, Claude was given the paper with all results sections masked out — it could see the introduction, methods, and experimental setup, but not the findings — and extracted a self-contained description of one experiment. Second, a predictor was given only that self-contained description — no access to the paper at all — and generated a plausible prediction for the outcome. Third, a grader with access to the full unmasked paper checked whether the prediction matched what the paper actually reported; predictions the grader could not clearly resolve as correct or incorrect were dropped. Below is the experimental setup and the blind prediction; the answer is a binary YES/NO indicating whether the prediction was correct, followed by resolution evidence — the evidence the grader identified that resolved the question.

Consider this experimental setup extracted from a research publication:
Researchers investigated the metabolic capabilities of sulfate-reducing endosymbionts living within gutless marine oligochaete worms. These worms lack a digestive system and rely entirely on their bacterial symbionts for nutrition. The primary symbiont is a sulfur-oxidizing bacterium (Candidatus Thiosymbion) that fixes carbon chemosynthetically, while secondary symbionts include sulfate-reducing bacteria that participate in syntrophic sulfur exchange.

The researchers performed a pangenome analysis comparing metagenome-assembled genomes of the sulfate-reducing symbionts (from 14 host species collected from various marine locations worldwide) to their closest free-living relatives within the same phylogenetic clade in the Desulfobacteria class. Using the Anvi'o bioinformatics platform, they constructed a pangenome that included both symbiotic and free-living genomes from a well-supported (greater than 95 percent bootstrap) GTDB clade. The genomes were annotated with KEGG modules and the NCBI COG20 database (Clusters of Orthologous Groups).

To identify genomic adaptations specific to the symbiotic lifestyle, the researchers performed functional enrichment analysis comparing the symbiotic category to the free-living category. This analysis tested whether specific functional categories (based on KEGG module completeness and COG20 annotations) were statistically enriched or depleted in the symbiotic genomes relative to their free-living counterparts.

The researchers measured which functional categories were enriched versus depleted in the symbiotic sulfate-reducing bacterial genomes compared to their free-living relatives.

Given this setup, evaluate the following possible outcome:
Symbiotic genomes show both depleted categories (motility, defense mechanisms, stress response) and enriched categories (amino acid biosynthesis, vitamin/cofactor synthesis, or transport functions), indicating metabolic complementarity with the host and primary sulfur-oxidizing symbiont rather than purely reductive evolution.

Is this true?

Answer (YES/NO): NO